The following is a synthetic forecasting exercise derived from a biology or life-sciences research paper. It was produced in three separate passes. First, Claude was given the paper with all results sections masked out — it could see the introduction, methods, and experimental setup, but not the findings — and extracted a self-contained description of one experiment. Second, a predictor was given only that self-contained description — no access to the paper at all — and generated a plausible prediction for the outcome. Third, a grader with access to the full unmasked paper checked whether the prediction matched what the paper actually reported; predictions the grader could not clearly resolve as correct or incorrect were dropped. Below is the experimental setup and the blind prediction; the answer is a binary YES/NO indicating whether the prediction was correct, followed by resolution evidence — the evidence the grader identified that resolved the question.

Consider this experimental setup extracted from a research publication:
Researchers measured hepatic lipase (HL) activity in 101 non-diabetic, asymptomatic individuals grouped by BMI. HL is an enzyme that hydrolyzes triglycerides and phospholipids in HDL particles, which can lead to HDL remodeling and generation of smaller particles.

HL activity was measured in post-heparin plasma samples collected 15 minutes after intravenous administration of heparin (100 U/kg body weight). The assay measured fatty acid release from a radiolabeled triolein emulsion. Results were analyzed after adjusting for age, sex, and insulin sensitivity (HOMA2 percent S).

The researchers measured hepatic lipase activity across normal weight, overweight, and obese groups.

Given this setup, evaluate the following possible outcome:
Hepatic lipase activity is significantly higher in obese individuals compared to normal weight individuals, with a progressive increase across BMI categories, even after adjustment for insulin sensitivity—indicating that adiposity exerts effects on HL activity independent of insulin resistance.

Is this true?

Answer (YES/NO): NO